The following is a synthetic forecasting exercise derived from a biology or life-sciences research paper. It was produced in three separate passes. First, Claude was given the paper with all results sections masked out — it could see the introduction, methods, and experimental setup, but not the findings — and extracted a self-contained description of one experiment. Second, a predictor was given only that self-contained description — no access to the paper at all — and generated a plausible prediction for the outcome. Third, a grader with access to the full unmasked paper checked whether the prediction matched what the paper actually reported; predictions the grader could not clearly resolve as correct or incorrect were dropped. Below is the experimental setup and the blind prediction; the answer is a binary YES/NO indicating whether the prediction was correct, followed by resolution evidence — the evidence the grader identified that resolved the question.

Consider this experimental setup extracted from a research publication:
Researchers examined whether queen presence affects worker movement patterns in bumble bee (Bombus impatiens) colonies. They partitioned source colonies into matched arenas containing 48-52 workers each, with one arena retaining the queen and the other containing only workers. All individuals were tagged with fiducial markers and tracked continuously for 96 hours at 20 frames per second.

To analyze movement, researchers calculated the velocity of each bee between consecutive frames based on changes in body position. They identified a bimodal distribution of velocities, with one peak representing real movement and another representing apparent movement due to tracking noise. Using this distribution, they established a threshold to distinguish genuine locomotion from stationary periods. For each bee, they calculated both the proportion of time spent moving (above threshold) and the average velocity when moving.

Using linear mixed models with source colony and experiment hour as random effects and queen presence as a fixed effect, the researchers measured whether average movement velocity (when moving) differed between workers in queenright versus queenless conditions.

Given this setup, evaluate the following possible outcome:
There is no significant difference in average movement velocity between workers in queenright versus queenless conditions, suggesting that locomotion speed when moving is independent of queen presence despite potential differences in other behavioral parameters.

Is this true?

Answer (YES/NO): YES